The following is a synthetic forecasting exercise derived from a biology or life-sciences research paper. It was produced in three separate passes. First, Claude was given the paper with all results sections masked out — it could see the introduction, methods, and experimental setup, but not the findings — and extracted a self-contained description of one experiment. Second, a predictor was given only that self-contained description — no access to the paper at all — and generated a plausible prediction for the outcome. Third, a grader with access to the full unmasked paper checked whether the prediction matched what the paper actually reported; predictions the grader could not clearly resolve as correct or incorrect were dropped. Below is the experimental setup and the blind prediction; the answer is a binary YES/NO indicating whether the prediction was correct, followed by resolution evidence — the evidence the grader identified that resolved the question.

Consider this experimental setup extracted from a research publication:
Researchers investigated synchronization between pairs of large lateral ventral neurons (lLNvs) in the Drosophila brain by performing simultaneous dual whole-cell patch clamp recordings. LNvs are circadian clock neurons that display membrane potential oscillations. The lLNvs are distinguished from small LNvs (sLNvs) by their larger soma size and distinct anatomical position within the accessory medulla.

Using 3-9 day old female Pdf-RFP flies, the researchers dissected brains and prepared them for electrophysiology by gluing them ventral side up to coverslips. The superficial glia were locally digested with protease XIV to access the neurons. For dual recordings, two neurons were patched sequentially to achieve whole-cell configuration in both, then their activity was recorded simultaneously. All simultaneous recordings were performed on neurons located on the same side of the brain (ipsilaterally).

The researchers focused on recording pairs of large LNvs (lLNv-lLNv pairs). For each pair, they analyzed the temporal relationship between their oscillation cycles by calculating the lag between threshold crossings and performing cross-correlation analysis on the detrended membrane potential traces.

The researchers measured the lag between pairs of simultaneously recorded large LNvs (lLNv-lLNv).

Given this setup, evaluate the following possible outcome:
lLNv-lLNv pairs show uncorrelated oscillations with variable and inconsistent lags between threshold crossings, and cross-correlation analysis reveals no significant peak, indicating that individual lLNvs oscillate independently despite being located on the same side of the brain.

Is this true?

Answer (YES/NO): NO